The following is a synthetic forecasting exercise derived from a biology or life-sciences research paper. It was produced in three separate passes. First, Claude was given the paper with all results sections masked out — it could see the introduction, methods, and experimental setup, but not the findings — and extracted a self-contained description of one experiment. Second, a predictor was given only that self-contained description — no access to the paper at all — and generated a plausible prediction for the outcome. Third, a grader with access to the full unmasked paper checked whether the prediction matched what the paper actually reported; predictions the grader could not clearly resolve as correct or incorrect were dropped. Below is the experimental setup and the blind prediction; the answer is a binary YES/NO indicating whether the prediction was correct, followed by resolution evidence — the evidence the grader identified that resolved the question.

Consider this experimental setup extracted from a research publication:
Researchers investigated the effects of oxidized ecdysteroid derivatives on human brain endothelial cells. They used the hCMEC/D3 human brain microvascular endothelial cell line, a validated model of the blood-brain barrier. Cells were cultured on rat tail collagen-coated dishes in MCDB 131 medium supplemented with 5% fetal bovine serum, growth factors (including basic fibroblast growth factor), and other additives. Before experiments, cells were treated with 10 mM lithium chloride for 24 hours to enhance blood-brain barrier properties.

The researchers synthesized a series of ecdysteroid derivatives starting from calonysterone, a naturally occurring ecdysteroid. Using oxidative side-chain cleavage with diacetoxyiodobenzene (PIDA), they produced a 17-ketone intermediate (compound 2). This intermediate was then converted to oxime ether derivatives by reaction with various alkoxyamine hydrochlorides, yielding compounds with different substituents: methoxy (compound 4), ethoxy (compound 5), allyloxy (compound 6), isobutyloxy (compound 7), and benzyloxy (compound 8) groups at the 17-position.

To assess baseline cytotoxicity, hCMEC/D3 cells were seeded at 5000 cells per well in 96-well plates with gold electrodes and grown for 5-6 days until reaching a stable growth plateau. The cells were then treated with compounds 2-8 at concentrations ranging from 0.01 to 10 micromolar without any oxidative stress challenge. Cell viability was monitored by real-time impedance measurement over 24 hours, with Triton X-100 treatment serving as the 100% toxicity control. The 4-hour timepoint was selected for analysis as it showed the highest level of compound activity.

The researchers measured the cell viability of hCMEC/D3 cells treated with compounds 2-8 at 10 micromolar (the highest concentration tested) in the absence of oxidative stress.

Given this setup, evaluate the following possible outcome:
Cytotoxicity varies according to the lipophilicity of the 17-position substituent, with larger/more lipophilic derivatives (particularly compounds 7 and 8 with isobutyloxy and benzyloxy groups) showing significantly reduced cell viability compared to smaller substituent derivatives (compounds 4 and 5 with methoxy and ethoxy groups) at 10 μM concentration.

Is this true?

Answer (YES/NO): NO